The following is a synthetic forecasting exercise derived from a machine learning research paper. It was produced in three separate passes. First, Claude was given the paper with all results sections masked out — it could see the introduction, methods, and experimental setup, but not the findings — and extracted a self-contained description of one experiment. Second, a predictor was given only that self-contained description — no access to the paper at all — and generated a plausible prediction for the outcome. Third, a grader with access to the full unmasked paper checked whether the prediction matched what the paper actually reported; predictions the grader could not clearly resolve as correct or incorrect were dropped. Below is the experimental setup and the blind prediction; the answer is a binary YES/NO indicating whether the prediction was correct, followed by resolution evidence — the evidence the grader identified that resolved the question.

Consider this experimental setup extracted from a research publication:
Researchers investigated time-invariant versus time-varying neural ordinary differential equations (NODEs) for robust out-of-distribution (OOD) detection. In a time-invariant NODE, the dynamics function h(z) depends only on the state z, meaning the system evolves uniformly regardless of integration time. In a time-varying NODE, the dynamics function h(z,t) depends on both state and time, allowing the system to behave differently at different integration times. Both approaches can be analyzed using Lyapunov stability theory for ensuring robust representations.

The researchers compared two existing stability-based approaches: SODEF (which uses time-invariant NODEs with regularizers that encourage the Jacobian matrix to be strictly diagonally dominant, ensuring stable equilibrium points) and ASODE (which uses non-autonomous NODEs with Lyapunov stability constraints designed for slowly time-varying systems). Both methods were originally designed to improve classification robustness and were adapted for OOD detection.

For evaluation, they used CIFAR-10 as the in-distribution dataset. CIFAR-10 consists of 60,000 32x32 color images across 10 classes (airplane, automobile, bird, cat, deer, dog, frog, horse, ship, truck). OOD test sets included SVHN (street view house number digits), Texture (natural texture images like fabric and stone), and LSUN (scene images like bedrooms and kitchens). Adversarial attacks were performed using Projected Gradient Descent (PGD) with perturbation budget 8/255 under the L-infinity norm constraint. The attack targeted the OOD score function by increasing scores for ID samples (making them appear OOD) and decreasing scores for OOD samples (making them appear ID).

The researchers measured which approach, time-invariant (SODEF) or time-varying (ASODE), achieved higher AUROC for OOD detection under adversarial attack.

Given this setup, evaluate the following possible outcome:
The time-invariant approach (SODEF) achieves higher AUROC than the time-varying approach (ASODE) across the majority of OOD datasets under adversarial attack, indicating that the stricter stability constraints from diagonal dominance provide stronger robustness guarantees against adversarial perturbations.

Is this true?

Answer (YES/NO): YES